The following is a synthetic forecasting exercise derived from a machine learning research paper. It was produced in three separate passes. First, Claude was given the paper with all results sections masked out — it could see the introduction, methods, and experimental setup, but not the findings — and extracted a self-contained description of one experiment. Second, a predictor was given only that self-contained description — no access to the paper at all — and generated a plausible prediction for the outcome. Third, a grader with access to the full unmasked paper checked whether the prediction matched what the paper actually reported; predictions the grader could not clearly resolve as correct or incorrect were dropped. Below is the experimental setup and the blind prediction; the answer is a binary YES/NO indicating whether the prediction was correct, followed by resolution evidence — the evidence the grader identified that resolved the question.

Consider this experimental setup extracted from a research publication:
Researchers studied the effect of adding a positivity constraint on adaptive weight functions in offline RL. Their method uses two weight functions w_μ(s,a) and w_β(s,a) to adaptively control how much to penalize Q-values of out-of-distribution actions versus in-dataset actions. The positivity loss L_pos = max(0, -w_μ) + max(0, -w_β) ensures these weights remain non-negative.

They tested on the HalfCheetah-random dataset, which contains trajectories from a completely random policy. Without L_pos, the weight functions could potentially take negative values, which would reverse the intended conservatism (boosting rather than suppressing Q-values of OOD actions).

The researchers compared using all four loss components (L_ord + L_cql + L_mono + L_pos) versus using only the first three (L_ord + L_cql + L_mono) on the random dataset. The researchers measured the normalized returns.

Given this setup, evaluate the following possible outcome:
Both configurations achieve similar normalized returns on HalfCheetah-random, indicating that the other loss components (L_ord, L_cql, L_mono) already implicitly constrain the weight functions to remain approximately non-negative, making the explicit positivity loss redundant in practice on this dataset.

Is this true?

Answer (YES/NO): NO